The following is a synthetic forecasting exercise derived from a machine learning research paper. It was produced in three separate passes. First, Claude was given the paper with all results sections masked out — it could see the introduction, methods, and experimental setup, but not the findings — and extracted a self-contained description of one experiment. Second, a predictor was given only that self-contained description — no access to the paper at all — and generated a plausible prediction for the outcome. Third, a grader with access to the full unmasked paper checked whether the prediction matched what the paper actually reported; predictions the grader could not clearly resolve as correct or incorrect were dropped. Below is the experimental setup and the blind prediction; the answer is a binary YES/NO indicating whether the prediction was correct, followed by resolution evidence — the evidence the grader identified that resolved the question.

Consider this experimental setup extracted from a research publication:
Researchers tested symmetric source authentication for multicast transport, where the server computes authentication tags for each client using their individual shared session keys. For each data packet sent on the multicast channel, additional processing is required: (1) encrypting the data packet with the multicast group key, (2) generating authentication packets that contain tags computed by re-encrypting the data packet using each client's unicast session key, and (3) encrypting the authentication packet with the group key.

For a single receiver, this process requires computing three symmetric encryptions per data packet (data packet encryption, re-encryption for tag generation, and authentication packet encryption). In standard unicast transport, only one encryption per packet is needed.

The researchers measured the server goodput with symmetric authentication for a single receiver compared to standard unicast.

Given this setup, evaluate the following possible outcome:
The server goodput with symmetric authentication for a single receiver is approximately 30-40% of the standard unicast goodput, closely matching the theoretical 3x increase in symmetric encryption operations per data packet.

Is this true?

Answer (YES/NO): YES